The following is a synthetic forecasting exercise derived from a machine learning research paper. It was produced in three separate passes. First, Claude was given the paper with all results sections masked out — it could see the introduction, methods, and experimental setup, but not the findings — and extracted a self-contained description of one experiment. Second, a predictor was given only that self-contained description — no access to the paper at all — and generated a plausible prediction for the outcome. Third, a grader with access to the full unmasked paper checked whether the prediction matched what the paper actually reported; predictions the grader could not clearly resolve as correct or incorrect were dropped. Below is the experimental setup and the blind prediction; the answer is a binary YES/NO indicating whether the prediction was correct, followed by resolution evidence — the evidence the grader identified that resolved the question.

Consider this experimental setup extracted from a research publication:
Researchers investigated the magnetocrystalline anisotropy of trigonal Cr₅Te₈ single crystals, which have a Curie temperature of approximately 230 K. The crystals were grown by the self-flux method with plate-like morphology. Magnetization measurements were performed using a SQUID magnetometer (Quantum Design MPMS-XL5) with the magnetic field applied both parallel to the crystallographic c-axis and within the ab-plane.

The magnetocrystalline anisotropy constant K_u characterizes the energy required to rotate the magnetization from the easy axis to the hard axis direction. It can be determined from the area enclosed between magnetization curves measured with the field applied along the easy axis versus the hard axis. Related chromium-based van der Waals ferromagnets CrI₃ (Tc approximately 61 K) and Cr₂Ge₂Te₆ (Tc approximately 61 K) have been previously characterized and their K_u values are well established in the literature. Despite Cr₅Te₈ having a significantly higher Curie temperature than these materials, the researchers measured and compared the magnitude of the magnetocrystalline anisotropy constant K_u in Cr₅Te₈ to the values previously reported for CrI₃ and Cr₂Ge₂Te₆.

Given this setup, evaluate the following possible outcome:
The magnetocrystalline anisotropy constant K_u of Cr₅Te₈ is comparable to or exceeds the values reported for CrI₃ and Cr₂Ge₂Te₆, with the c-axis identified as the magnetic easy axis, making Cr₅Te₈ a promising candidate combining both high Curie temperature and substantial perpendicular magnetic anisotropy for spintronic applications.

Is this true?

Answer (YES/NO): YES